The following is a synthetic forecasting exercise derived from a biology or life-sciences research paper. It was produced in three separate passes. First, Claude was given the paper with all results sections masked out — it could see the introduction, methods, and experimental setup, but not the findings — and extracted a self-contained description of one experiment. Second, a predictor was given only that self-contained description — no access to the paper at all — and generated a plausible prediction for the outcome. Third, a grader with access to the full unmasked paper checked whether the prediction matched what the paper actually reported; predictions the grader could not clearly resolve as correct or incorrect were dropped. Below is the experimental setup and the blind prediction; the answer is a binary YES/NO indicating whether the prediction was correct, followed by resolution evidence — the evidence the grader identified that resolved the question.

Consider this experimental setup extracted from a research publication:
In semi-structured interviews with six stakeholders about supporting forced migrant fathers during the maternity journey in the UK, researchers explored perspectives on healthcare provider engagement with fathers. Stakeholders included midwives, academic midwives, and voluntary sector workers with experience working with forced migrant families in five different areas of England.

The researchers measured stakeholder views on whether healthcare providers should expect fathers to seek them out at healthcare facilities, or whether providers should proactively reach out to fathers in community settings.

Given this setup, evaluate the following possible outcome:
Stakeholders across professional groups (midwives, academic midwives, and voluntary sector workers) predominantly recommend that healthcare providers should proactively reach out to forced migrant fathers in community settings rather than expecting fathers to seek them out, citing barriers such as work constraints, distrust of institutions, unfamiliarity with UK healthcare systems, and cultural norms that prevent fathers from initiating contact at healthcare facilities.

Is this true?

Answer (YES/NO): NO